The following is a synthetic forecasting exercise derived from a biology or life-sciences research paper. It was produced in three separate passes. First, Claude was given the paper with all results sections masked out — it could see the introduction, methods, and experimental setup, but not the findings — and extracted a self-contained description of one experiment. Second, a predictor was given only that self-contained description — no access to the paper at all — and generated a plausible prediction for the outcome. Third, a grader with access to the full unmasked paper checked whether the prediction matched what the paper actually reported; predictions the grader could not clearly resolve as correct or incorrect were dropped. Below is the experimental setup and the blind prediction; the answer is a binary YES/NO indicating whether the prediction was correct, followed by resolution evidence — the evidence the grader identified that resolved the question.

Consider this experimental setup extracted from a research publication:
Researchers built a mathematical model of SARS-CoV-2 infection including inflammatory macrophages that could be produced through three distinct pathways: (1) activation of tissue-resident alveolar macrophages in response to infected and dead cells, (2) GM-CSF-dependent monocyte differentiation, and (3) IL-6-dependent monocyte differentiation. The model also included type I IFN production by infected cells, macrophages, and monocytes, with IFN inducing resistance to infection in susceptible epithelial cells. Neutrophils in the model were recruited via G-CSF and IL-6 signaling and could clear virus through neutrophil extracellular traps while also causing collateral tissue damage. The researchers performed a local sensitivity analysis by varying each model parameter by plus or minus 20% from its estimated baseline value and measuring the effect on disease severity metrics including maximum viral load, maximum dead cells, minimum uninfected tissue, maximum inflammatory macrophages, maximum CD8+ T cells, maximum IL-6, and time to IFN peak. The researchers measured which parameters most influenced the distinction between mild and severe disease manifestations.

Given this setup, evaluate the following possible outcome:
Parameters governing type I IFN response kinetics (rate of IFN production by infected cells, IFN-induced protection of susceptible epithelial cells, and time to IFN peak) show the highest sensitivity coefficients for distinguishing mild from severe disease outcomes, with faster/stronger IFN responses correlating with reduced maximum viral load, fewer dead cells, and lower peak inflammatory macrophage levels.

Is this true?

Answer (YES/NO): NO